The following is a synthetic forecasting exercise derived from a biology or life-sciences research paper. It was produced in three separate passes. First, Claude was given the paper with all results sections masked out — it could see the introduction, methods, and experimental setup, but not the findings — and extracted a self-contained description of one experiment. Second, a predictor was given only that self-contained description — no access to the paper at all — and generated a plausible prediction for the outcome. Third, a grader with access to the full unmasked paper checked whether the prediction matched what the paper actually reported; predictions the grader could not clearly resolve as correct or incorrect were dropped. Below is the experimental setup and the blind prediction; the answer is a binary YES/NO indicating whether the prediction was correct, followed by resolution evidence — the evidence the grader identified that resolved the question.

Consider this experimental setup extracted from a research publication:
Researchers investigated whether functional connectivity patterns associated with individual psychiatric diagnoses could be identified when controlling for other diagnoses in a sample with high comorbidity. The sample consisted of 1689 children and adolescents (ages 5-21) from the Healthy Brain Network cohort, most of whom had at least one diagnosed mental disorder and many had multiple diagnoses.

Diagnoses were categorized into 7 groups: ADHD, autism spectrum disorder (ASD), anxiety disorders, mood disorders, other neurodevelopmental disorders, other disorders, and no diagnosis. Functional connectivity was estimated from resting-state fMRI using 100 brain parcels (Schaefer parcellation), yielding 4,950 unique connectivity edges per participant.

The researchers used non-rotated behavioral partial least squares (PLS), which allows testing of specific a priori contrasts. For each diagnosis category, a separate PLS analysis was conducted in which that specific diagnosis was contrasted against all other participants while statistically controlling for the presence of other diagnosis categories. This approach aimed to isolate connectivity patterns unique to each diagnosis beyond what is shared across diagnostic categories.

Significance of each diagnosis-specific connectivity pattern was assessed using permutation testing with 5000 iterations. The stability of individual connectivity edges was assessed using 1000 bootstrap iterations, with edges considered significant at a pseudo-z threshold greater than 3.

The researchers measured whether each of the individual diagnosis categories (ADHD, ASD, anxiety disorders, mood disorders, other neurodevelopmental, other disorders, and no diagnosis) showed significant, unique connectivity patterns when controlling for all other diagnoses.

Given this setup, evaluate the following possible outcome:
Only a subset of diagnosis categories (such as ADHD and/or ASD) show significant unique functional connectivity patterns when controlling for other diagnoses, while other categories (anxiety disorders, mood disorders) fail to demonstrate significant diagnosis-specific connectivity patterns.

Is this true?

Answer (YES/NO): NO